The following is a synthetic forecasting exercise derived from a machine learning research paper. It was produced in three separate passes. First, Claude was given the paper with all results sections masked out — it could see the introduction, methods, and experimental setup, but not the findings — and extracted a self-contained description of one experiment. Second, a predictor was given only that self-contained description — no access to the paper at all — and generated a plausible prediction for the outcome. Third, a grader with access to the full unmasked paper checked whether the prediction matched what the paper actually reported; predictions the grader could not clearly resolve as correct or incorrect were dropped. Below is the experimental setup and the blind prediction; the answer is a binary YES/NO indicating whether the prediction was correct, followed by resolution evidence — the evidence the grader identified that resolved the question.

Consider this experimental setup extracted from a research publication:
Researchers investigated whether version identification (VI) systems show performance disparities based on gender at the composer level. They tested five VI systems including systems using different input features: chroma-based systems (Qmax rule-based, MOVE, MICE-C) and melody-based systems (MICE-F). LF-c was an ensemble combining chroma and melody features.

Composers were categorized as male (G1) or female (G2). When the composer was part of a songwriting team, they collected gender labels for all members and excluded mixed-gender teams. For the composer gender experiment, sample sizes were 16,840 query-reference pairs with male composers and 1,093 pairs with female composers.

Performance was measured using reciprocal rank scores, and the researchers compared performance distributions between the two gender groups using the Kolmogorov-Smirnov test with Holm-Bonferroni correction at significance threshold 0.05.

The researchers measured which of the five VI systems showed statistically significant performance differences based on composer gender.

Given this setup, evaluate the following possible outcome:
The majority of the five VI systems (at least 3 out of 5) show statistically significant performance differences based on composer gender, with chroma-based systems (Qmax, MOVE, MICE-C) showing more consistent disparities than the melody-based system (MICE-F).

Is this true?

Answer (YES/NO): NO